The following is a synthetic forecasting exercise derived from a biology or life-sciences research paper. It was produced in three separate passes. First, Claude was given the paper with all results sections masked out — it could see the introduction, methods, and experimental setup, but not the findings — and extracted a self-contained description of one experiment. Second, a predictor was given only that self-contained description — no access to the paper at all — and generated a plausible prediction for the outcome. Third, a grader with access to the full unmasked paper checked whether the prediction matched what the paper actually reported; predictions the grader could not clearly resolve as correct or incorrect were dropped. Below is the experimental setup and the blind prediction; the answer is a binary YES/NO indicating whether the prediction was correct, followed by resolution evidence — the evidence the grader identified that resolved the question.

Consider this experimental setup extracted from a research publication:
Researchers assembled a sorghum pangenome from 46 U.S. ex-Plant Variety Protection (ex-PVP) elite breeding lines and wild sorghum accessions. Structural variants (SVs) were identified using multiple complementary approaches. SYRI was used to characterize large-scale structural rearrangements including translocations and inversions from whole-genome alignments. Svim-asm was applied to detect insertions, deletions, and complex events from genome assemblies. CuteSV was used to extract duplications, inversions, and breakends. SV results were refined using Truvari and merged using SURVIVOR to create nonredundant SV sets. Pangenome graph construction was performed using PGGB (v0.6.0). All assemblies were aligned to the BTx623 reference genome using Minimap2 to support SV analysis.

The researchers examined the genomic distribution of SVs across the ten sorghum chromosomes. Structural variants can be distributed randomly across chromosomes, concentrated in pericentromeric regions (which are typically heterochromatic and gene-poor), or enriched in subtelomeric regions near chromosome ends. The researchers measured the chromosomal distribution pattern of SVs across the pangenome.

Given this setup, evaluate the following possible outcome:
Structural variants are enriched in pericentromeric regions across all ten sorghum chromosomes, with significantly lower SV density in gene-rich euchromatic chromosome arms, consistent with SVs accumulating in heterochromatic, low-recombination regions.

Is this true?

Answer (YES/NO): NO